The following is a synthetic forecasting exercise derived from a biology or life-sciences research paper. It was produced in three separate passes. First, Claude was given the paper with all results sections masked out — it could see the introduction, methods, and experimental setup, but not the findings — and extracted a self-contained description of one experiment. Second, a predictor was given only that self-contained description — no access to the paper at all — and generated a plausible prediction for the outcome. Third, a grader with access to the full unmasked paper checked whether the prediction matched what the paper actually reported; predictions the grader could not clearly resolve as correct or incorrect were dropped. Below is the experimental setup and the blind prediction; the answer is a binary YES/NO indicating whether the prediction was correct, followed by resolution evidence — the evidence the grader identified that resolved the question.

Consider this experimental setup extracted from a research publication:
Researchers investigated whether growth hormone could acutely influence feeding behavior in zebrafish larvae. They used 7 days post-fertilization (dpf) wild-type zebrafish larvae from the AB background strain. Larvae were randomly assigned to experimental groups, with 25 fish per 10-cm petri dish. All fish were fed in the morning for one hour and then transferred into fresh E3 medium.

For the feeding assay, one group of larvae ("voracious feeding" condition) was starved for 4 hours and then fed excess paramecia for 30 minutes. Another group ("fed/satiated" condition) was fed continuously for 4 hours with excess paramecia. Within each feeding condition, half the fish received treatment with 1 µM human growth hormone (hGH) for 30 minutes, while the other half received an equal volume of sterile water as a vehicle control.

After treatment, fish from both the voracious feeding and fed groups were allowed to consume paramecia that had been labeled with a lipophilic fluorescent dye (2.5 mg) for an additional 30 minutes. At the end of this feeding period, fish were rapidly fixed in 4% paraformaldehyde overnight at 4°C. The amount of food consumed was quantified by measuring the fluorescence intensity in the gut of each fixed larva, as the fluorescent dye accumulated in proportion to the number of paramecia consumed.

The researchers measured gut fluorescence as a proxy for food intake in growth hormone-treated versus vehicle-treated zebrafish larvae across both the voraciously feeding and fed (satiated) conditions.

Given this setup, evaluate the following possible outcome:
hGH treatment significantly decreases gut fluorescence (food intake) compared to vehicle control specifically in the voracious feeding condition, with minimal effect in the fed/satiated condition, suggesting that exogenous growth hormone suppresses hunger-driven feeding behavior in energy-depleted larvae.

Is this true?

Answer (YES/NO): NO